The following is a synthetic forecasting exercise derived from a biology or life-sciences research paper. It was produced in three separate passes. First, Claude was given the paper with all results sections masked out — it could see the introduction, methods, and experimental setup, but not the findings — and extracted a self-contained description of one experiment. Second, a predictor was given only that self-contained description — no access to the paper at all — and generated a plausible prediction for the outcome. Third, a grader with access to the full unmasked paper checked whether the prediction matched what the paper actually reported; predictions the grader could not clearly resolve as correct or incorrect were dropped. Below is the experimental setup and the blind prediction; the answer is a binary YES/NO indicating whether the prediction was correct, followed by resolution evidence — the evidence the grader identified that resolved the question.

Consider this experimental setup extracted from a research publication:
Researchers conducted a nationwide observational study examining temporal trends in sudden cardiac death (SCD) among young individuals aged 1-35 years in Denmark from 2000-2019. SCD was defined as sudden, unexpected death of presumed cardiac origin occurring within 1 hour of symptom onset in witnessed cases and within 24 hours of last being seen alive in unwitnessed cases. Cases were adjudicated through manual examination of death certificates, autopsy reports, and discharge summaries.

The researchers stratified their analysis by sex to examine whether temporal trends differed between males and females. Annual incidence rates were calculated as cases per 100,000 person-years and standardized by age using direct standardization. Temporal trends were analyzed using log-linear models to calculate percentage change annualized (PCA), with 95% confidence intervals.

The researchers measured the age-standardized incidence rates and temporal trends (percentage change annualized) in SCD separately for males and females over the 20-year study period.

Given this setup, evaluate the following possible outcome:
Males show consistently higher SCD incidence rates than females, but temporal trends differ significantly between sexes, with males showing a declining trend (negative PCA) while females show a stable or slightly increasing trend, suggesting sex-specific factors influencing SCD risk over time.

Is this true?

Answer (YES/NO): NO